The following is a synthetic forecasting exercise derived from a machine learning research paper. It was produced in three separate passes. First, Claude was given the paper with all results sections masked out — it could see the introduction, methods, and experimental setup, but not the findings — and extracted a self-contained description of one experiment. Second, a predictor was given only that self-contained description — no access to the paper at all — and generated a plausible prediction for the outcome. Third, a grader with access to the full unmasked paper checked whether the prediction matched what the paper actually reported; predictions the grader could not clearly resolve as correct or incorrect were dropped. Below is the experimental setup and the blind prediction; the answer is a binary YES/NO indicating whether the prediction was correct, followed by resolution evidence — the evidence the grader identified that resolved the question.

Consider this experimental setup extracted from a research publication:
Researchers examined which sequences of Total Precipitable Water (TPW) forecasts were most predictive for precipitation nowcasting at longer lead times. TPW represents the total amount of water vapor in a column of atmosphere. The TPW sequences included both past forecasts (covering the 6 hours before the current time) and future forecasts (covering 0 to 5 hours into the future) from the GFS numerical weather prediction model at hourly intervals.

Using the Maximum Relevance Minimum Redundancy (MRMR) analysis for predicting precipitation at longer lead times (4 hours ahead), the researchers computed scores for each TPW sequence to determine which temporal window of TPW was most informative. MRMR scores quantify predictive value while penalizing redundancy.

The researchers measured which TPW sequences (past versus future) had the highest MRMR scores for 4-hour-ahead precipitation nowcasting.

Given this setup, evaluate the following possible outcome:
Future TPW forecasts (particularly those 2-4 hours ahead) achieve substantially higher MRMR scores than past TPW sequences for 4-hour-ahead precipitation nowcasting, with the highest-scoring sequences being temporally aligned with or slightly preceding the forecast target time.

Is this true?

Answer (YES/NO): NO